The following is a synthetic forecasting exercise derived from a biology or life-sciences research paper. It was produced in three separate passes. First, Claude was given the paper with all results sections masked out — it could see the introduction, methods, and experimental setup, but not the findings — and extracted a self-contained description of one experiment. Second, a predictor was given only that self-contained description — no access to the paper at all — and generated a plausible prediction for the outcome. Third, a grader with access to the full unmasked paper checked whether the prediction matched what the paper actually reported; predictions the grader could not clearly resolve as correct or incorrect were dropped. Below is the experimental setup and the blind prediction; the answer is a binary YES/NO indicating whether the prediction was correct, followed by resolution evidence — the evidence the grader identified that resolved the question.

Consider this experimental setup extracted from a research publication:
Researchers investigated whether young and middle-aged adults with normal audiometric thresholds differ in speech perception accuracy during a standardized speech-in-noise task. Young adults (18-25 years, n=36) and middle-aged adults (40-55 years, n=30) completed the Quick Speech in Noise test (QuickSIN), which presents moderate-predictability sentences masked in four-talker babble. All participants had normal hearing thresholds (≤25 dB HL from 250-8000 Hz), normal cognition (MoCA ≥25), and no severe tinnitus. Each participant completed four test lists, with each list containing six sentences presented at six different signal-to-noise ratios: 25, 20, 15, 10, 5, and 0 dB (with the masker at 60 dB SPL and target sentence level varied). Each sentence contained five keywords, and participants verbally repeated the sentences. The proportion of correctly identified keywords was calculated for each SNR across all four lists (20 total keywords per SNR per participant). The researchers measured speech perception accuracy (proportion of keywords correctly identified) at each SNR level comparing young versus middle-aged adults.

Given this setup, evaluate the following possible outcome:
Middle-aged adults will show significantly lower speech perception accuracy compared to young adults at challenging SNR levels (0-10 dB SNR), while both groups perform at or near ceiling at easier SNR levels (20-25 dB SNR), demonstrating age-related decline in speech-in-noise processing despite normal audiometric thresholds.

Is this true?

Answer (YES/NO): NO